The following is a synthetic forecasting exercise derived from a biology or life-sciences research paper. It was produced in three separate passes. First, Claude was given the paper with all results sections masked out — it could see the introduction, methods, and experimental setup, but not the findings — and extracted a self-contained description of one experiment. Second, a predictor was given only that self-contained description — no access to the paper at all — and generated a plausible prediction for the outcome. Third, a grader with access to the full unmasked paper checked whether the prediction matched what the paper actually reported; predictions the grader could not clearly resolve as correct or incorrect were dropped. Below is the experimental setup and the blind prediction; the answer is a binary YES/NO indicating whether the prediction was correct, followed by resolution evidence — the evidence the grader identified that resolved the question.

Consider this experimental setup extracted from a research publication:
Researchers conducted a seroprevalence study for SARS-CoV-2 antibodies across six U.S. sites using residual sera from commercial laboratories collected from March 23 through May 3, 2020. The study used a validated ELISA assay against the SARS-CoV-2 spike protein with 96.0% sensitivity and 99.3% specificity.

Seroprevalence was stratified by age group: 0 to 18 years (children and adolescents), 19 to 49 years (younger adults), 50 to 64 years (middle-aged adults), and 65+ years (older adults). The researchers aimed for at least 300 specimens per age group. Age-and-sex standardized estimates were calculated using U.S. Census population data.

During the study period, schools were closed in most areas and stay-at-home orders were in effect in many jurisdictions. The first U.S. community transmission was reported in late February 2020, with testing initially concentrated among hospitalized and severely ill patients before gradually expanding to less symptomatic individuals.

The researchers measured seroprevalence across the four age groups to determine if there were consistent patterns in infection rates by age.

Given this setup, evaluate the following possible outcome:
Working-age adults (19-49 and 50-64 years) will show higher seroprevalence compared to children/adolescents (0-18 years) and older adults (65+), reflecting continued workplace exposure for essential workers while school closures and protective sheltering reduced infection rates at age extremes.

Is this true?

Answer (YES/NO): NO